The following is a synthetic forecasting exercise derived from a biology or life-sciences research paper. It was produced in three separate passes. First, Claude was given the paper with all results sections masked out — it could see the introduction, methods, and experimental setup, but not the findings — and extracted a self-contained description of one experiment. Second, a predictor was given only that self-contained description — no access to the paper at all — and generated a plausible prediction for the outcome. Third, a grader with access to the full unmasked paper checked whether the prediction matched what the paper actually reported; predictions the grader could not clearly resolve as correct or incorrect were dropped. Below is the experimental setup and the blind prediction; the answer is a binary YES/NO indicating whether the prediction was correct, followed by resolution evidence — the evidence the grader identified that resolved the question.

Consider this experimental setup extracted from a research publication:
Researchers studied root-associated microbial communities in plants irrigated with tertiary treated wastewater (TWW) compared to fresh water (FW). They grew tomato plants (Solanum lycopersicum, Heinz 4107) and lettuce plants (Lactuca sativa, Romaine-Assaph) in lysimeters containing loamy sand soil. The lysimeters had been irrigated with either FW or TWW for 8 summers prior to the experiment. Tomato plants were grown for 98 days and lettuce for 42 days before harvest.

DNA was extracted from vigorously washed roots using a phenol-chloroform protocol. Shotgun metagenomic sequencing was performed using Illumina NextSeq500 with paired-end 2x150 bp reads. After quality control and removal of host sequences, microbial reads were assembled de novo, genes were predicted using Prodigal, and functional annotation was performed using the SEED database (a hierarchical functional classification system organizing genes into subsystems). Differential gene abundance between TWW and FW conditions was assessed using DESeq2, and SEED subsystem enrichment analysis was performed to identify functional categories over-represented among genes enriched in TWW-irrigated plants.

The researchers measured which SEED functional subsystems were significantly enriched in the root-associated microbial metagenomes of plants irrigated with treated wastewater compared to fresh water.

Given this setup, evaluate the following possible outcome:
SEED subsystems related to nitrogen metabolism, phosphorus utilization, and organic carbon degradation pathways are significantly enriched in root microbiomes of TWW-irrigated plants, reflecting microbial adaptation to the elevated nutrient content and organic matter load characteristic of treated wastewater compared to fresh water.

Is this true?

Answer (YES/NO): NO